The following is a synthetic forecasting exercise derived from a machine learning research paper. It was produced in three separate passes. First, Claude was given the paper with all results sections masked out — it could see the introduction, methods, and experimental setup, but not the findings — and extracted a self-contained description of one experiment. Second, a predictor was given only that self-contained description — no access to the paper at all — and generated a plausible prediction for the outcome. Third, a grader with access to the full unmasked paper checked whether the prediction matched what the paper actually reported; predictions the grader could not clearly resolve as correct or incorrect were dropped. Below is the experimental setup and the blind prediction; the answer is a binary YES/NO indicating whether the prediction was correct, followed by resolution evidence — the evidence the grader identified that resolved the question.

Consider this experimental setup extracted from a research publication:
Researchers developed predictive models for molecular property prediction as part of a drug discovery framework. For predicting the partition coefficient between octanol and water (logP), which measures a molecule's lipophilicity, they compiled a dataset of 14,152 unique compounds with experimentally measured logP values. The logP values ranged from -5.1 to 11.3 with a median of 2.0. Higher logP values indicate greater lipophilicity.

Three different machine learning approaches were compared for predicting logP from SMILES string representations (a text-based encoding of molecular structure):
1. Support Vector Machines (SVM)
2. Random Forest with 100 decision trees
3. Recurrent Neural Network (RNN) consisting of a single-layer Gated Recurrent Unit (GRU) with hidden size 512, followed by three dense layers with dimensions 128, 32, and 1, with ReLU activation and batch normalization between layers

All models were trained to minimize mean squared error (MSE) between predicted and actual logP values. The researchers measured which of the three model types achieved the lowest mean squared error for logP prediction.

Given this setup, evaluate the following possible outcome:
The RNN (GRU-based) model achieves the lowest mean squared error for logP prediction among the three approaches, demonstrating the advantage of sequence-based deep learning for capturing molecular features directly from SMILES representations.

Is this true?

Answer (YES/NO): YES